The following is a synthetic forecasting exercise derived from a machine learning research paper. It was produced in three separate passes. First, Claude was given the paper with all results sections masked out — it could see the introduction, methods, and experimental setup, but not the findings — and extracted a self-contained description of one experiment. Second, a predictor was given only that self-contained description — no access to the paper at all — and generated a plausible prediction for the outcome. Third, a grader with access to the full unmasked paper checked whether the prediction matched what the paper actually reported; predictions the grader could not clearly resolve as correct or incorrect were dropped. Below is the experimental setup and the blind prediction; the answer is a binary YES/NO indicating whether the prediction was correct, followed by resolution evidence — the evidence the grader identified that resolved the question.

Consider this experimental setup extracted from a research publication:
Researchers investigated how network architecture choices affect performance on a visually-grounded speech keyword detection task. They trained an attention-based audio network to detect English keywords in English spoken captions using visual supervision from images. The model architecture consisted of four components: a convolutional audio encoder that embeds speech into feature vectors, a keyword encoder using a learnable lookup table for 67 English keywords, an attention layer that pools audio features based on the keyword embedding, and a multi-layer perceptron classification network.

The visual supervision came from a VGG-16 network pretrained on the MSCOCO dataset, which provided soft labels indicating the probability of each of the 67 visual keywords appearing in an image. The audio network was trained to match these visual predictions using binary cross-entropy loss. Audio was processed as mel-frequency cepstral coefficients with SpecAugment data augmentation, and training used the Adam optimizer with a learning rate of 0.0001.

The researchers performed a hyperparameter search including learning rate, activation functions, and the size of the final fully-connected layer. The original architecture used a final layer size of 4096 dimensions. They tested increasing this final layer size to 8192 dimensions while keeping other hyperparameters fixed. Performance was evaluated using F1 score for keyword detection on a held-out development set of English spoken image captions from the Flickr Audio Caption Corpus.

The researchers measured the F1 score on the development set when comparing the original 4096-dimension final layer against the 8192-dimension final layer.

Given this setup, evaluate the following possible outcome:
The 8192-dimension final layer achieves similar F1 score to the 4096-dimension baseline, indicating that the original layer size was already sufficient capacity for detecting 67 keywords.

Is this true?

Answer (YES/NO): NO